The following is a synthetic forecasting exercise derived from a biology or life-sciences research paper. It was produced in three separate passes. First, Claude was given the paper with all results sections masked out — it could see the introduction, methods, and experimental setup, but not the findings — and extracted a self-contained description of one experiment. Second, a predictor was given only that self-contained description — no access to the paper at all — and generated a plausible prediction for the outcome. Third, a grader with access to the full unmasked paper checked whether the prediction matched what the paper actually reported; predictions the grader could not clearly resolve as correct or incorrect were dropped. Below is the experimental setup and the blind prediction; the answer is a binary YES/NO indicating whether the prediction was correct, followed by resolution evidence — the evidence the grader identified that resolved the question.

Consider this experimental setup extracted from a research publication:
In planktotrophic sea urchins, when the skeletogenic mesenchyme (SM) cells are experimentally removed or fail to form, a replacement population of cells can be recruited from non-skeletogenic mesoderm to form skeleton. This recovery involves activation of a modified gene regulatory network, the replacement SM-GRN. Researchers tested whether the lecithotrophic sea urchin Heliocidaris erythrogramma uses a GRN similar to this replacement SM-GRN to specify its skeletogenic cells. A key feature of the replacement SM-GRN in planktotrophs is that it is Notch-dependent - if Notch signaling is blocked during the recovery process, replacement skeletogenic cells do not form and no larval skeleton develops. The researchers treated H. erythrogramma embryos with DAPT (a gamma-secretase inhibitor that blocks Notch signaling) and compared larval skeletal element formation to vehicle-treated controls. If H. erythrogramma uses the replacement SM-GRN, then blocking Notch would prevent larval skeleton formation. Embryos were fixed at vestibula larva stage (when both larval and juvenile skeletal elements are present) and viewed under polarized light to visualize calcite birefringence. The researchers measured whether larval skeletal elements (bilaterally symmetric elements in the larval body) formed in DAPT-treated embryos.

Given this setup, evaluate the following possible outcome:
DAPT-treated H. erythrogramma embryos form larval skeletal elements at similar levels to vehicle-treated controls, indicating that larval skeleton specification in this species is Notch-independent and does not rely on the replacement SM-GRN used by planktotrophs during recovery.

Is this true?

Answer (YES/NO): YES